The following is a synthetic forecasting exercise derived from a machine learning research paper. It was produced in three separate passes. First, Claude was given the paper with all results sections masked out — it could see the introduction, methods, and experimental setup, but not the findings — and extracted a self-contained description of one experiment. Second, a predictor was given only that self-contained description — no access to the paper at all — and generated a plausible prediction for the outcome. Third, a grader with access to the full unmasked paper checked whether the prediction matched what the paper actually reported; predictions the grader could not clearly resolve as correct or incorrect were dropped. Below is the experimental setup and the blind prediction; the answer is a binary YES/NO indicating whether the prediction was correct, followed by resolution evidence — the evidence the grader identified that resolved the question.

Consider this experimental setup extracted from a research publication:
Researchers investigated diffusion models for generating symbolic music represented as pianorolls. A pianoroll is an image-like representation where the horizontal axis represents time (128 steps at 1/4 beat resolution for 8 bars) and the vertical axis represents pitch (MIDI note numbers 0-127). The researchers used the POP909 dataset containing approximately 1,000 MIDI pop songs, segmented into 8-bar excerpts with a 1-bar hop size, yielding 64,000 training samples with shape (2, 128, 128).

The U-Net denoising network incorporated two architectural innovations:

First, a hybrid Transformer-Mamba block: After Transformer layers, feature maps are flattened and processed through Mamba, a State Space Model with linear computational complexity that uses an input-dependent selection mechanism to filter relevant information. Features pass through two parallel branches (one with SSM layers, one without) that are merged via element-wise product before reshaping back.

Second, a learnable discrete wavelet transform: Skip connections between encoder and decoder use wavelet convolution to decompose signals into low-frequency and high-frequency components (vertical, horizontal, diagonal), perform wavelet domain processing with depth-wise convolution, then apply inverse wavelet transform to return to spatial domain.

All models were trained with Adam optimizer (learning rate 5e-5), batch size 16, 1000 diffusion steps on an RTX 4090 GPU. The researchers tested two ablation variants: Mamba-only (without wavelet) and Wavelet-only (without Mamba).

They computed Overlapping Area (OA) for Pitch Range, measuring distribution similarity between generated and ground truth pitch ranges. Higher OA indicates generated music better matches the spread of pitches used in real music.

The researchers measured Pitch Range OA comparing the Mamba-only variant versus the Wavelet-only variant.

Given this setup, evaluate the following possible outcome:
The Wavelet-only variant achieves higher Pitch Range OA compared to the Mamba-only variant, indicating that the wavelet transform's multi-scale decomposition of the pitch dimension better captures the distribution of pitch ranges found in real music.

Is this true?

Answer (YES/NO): NO